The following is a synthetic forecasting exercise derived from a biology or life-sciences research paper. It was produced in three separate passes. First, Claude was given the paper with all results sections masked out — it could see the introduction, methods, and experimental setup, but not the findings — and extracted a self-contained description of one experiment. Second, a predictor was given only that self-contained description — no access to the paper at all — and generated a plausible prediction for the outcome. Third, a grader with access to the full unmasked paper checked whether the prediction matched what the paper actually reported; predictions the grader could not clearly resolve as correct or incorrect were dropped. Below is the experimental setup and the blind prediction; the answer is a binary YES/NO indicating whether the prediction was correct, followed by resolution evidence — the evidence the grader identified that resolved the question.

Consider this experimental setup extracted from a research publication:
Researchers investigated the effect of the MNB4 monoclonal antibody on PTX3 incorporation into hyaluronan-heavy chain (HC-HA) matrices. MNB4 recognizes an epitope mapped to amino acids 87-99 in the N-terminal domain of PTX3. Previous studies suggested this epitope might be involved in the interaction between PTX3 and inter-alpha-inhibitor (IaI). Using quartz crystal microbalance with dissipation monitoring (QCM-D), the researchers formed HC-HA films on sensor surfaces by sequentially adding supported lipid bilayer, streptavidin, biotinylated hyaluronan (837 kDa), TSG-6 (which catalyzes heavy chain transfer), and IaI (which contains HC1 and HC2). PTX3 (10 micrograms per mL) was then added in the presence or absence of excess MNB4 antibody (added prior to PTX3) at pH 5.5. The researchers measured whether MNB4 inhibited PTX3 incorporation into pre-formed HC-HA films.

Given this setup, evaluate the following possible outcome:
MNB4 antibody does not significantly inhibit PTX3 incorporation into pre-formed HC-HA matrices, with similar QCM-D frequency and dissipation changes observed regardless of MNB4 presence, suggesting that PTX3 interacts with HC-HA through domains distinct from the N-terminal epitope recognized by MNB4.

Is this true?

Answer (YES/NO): YES